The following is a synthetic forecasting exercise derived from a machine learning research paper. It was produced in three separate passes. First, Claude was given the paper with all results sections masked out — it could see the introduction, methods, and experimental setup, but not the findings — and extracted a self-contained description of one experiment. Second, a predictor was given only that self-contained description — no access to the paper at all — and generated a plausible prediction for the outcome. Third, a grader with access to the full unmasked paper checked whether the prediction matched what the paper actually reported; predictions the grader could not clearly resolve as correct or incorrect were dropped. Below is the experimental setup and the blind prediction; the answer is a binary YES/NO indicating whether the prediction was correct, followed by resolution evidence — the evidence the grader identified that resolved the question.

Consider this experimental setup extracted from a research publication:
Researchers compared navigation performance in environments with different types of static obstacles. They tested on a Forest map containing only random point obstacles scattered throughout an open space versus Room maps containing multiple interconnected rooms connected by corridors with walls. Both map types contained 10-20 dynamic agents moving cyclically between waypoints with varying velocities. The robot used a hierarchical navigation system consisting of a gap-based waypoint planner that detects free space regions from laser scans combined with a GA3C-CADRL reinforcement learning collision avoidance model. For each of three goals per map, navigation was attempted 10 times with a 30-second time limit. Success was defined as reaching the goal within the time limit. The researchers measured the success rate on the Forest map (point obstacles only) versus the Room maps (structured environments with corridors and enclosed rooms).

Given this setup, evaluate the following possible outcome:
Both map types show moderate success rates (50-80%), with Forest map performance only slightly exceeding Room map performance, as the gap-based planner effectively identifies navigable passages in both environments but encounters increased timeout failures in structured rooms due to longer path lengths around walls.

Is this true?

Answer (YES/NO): NO